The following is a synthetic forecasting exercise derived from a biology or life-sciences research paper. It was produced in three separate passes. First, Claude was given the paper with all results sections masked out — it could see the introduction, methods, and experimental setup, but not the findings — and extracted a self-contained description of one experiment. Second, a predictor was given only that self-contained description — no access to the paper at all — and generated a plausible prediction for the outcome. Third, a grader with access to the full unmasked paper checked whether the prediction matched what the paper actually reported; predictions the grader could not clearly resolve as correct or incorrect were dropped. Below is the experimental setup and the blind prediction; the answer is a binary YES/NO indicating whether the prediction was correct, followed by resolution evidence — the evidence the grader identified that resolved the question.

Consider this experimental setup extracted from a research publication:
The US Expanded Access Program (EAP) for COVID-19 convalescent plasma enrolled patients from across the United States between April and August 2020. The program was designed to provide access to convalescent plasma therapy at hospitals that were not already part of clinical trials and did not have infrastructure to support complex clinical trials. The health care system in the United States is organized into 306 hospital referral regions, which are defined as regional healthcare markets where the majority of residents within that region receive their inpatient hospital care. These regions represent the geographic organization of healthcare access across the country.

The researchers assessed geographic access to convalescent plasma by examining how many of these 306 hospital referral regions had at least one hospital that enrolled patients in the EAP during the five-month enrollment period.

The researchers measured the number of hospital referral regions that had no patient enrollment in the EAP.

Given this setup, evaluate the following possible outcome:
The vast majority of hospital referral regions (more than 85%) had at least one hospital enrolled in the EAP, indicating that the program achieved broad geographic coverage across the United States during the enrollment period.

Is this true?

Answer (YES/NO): YES